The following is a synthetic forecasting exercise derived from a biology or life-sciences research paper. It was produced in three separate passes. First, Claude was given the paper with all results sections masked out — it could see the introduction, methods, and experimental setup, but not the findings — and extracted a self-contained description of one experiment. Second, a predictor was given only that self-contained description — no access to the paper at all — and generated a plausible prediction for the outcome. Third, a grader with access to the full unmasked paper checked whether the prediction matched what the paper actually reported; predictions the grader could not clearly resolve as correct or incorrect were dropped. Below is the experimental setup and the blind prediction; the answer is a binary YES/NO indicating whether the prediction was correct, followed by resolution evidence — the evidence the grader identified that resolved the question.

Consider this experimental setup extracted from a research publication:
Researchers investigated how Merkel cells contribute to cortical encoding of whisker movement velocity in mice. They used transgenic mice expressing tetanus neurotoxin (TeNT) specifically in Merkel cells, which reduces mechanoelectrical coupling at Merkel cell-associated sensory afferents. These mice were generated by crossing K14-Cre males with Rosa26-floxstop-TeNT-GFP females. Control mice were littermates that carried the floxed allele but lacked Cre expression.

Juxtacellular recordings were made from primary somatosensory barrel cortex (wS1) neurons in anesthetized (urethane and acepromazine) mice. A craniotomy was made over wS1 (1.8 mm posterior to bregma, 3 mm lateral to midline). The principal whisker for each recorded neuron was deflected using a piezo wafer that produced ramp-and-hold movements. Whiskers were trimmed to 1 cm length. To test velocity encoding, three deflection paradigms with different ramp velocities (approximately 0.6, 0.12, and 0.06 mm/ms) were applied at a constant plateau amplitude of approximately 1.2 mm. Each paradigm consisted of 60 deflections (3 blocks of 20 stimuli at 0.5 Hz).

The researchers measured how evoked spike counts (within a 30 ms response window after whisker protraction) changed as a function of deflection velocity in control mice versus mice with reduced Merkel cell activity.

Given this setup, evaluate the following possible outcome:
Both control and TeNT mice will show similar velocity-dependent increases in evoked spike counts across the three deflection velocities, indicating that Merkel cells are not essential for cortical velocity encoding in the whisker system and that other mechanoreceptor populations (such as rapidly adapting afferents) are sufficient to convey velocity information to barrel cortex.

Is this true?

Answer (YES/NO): NO